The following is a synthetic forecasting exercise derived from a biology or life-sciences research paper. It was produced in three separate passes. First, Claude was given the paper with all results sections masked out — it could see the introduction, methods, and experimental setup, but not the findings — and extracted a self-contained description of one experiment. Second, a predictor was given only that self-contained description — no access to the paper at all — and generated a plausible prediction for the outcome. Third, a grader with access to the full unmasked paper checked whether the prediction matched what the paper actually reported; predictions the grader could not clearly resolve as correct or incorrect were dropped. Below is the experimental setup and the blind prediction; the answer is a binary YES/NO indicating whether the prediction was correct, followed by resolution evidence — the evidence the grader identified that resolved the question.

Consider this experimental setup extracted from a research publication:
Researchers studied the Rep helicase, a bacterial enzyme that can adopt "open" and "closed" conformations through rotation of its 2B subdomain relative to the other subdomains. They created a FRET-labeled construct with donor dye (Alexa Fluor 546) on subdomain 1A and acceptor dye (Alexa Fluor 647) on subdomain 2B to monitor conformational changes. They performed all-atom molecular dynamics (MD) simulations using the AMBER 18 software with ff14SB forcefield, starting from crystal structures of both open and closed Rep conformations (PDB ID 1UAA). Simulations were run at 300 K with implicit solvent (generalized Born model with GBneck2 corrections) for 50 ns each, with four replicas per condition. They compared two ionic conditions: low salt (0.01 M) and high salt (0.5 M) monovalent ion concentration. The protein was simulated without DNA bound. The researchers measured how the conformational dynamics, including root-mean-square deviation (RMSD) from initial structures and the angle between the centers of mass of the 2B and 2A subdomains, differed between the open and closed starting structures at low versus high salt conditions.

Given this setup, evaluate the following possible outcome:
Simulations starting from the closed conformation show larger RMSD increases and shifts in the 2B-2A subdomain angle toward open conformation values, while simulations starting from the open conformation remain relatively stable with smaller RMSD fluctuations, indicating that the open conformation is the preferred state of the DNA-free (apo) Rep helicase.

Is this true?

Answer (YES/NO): NO